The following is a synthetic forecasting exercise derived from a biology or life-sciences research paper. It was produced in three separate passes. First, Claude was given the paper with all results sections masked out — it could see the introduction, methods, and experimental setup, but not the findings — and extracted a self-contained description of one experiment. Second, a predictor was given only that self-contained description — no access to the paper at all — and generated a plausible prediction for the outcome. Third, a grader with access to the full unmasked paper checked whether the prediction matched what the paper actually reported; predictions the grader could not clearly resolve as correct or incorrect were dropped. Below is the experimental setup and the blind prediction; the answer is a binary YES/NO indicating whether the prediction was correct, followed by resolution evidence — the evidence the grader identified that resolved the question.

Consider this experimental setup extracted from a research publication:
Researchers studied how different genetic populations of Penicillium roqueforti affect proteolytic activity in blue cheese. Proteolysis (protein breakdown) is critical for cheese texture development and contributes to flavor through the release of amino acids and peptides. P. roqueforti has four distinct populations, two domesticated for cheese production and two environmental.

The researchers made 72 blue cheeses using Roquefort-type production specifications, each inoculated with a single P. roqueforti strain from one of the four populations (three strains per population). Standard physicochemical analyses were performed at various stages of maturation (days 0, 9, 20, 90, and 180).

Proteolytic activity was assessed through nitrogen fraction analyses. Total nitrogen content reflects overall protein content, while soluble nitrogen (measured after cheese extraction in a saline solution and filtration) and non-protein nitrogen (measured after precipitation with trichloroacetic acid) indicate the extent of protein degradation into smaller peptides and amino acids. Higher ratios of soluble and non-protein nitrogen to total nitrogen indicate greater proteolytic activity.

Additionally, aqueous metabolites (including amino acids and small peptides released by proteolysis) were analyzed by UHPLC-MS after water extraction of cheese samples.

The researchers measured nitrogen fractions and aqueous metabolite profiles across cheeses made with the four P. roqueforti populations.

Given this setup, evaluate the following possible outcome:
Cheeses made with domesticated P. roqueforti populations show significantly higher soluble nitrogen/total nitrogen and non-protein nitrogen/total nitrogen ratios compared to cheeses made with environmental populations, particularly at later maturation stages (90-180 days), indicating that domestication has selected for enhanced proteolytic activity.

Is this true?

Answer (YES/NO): NO